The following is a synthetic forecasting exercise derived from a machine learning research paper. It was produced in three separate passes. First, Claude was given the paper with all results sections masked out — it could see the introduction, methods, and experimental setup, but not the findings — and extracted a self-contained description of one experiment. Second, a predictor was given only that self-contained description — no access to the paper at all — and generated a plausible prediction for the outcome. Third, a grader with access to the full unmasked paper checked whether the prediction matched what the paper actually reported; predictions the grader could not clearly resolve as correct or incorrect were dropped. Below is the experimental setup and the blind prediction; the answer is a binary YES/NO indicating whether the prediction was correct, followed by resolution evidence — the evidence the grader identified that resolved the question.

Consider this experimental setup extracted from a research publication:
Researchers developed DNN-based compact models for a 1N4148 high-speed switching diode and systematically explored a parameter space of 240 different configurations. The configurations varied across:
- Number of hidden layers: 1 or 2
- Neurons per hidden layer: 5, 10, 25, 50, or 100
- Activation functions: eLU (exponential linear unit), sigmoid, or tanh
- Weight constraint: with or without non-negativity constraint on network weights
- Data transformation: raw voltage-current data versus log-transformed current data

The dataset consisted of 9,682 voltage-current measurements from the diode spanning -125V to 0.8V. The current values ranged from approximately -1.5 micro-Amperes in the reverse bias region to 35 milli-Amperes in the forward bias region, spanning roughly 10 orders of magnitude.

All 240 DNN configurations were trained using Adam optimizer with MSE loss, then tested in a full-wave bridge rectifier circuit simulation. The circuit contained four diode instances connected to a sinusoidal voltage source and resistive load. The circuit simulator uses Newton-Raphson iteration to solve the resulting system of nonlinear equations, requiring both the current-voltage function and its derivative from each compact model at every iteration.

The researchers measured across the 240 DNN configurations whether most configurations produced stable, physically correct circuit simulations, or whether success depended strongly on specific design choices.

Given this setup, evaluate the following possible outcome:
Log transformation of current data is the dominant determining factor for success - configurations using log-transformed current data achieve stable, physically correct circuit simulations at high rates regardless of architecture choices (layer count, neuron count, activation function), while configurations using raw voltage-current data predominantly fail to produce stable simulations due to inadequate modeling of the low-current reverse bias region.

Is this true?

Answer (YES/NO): NO